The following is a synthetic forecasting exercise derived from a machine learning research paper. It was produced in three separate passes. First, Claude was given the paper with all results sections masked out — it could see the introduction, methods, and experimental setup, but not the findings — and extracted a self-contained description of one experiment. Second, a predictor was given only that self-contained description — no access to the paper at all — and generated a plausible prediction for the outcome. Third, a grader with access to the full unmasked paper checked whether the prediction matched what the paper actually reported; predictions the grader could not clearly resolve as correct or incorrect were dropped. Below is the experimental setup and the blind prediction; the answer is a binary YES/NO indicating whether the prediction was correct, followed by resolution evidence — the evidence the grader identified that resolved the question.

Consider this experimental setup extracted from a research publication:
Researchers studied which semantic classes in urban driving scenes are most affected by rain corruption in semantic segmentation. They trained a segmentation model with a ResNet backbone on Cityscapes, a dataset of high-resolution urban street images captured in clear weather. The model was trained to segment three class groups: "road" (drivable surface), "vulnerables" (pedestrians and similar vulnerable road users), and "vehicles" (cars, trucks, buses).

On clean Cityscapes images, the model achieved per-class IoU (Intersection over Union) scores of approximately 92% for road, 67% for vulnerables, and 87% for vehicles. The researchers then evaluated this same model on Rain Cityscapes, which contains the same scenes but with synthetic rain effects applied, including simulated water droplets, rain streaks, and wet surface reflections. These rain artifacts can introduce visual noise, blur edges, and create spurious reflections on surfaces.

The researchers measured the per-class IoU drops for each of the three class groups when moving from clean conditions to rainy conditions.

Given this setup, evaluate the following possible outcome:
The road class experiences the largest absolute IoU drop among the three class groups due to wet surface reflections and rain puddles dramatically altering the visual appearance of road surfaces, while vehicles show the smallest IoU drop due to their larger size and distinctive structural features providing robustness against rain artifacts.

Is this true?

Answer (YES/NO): NO